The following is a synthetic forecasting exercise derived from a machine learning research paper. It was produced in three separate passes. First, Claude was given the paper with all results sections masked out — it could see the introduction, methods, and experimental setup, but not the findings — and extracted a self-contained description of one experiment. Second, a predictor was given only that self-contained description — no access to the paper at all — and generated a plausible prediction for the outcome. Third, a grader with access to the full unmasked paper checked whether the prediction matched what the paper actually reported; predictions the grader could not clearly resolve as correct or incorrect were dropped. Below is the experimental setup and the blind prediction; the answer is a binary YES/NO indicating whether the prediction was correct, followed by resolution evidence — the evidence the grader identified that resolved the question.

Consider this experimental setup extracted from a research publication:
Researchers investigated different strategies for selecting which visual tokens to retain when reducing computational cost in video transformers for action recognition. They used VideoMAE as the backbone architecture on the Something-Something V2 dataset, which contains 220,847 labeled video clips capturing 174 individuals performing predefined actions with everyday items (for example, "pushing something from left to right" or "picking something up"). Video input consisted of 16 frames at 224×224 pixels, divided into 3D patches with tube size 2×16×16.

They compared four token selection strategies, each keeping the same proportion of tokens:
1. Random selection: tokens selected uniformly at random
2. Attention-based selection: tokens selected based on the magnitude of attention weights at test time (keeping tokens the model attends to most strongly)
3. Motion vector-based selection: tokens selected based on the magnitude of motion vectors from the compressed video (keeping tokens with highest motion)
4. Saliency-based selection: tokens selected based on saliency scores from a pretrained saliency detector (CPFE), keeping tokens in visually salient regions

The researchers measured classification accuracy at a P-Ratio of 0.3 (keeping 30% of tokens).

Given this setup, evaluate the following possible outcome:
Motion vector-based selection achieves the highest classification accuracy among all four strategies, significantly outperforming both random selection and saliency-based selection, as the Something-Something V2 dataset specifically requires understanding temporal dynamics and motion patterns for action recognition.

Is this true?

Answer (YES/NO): NO